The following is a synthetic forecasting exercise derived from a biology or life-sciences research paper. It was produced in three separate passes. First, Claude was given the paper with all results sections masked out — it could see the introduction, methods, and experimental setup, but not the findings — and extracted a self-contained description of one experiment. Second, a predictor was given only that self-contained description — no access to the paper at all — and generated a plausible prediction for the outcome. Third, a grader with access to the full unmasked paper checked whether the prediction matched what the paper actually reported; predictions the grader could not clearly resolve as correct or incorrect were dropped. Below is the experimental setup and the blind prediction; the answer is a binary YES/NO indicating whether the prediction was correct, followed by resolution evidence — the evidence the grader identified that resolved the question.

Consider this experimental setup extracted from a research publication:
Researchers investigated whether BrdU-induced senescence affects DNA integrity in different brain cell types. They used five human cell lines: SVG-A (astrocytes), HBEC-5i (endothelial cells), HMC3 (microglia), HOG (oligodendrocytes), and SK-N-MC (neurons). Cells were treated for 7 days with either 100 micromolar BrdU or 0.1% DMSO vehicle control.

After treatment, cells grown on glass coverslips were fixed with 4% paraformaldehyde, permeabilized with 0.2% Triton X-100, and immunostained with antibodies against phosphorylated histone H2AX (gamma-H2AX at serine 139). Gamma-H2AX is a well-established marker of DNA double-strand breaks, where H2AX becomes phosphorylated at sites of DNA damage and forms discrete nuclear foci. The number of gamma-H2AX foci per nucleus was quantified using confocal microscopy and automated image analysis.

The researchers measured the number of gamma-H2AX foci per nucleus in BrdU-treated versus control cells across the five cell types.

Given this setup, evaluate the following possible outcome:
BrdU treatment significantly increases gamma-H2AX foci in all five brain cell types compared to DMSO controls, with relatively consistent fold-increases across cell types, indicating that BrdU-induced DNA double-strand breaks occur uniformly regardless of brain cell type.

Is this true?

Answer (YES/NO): NO